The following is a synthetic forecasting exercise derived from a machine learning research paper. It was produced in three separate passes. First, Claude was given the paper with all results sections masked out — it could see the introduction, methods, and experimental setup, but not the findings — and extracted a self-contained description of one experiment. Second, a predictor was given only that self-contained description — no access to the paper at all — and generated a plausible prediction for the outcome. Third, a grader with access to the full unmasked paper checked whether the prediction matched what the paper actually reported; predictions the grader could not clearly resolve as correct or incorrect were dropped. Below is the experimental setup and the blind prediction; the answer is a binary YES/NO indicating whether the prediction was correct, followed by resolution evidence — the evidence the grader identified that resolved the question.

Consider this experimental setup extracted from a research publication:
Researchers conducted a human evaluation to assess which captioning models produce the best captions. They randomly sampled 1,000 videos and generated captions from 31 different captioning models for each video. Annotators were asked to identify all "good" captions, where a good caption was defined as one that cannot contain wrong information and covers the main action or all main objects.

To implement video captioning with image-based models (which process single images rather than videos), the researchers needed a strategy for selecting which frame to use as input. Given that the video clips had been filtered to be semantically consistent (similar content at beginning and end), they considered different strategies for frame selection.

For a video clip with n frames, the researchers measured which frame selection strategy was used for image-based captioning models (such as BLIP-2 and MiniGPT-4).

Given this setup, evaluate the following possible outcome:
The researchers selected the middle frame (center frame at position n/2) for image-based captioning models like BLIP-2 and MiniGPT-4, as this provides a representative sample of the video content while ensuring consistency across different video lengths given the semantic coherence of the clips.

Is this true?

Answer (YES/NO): NO